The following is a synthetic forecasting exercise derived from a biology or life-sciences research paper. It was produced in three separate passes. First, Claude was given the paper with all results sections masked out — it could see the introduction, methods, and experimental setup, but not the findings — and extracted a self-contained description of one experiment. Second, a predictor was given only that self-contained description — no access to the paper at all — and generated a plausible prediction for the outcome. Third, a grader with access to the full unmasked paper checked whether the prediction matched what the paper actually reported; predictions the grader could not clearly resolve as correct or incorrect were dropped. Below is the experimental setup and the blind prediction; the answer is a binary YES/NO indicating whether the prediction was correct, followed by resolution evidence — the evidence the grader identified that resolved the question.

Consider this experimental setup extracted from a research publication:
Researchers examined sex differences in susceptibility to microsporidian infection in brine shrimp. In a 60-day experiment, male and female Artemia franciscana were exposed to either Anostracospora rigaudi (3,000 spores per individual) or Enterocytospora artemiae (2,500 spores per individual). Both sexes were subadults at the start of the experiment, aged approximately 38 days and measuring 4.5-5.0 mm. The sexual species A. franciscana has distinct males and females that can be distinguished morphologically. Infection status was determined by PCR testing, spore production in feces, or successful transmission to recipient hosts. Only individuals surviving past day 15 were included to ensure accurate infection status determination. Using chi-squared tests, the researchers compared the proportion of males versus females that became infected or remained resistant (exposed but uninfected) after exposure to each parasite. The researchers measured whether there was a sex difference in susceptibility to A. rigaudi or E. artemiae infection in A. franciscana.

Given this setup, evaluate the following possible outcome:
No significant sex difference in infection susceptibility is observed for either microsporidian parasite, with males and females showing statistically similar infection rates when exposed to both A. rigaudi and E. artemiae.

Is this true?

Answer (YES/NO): YES